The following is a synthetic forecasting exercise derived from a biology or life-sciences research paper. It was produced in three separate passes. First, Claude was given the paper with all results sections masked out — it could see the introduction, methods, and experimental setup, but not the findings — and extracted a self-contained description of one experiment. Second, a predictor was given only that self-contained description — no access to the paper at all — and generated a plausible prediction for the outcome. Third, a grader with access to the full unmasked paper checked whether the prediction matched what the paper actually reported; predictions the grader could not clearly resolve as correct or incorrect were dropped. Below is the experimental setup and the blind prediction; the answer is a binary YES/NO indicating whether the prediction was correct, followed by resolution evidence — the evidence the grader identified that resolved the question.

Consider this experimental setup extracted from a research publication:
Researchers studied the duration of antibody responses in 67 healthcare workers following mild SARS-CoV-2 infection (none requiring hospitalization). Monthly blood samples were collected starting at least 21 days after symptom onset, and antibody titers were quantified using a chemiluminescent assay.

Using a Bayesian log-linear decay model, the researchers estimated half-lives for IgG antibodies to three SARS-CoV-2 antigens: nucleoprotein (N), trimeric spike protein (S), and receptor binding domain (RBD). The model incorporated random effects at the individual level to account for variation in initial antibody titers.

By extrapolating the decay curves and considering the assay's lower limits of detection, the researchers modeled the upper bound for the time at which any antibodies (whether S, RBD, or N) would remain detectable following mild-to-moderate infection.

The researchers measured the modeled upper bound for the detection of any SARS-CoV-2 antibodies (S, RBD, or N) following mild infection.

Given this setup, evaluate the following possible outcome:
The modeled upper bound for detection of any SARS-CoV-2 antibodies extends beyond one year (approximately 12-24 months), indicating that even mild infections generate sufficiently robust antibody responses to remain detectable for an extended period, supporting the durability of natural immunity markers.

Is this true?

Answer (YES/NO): NO